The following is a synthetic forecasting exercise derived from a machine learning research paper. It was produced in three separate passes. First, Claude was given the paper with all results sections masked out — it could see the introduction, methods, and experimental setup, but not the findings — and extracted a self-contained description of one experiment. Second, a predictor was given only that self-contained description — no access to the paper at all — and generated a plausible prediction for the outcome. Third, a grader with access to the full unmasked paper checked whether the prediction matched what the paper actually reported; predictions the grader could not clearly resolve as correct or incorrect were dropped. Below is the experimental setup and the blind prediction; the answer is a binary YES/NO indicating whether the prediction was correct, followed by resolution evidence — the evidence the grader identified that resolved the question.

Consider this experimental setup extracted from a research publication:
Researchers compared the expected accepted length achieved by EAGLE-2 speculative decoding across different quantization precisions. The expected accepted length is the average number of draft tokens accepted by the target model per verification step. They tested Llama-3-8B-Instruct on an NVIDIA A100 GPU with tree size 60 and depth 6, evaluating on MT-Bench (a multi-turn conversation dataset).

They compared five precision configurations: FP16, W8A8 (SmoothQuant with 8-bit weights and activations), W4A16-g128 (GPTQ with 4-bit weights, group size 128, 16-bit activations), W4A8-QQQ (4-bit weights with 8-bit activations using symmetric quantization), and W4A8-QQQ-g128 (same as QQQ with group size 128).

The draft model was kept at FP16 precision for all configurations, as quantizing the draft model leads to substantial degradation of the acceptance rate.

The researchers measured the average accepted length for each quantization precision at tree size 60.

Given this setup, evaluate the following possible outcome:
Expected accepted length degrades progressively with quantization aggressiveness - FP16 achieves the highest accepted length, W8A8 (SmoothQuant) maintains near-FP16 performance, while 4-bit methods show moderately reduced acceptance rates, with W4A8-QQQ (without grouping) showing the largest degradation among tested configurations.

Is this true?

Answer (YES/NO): NO